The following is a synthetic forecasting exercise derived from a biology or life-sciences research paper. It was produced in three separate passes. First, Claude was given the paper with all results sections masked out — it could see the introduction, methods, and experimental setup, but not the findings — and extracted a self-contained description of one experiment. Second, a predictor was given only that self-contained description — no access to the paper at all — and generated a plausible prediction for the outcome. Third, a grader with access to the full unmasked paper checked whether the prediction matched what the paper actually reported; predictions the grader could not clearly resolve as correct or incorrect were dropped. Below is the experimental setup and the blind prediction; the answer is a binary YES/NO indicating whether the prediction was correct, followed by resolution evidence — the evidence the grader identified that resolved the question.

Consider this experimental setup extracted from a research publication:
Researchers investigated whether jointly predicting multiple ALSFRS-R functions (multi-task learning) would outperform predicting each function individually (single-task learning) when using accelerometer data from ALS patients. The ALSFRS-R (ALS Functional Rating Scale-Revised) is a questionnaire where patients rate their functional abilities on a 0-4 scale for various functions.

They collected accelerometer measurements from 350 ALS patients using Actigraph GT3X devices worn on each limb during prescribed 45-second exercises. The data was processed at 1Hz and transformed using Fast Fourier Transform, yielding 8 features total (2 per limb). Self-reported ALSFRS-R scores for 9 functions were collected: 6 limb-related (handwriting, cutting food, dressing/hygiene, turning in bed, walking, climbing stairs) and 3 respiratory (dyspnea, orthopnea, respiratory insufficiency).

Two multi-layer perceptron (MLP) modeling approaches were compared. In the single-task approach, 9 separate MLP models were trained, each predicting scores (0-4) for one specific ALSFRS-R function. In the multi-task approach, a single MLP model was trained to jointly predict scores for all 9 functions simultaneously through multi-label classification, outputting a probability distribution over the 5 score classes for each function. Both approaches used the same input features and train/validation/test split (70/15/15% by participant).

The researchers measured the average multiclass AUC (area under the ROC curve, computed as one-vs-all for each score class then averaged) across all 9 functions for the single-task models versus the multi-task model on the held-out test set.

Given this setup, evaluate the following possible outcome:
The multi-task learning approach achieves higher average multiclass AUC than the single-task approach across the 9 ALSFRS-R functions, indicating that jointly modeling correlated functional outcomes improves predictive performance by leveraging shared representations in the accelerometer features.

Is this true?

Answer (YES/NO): YES